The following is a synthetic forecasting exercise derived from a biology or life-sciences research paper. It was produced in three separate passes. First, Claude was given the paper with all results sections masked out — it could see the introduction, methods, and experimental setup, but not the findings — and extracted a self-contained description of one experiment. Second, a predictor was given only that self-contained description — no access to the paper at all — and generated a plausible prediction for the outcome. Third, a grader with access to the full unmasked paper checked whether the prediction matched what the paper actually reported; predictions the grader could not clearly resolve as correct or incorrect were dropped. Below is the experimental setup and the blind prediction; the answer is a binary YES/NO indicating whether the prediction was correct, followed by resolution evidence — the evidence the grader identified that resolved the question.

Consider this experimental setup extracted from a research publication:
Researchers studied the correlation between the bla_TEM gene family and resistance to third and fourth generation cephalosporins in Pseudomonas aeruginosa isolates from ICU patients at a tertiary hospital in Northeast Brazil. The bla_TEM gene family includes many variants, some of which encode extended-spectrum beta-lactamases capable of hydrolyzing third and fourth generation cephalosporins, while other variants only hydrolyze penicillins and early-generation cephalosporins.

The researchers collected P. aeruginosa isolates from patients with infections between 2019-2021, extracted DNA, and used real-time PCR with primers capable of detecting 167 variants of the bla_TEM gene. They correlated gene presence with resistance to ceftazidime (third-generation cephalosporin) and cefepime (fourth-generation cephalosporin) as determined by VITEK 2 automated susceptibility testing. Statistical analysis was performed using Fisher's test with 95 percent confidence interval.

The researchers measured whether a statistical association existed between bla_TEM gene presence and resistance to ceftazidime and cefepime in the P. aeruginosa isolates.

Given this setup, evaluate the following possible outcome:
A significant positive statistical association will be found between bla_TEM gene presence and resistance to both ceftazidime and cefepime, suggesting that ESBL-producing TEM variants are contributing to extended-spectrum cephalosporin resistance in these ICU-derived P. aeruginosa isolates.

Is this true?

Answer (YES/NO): YES